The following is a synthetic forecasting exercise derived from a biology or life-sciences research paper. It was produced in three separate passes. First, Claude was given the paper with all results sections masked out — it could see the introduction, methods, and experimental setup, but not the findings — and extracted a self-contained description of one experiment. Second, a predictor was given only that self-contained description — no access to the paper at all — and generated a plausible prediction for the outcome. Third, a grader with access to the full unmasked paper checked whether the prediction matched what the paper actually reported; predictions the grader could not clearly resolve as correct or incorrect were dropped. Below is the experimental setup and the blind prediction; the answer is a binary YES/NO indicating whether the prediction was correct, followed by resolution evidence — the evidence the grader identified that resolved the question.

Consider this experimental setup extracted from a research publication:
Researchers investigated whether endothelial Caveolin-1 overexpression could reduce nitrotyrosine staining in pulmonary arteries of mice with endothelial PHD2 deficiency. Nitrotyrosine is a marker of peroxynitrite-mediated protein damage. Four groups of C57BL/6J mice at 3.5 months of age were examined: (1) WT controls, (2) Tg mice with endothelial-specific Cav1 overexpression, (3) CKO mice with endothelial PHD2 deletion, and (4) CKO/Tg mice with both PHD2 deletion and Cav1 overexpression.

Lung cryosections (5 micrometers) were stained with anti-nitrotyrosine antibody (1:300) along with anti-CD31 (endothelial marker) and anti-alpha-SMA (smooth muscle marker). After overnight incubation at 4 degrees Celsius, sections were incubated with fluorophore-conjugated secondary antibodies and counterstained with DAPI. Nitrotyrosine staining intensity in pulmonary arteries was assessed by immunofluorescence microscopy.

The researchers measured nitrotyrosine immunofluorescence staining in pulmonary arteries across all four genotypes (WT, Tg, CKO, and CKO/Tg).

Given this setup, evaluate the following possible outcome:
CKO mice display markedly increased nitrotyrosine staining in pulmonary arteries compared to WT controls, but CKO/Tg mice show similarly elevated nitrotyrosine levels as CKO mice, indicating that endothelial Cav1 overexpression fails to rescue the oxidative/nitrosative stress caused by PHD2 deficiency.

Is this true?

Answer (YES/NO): NO